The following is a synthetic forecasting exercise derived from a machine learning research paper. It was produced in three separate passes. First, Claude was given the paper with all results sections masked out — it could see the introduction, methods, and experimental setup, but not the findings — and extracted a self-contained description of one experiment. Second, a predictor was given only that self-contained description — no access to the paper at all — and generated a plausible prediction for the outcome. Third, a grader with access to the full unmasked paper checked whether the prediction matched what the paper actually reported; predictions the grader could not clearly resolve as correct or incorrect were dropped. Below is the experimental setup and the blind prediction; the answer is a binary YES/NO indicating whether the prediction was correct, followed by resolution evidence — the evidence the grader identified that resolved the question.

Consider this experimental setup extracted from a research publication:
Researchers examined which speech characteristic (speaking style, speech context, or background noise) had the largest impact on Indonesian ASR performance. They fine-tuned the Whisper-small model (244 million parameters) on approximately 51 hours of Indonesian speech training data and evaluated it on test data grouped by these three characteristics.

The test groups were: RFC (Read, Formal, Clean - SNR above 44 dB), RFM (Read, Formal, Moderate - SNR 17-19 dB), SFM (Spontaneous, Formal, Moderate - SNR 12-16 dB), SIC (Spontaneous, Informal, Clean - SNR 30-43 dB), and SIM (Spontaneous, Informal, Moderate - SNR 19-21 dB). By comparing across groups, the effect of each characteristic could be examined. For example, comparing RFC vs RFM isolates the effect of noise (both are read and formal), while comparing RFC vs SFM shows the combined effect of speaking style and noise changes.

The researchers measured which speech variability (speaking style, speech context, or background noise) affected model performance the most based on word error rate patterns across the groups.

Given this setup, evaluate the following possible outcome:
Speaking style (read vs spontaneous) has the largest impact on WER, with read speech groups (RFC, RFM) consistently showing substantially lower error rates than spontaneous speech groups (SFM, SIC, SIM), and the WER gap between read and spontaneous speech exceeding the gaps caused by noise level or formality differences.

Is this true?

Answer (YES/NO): YES